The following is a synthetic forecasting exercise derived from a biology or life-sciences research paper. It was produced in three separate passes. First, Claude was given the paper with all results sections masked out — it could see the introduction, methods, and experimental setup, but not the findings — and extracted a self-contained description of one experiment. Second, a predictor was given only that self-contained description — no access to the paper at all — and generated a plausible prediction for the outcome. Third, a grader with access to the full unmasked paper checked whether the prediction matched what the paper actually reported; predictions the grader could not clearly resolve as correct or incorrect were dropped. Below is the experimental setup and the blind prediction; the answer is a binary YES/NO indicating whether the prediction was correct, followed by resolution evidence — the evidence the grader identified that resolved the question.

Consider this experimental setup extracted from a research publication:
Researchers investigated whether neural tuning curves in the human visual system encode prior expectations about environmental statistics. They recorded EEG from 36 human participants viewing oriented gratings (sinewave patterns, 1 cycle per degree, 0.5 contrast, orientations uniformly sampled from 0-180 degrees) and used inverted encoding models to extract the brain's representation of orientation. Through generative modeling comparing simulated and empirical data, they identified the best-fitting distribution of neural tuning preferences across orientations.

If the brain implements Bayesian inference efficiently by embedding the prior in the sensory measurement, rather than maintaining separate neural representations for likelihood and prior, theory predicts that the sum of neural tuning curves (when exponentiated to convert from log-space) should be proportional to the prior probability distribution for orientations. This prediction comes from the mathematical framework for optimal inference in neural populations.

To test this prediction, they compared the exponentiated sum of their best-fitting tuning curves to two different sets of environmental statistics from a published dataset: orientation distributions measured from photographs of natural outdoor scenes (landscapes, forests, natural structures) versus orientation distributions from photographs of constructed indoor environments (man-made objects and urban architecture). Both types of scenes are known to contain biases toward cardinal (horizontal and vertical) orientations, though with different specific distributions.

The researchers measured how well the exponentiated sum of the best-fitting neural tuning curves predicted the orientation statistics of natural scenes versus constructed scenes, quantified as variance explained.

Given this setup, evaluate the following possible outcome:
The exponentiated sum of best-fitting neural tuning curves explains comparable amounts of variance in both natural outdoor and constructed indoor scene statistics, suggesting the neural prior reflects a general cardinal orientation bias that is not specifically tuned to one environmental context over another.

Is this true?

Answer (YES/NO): NO